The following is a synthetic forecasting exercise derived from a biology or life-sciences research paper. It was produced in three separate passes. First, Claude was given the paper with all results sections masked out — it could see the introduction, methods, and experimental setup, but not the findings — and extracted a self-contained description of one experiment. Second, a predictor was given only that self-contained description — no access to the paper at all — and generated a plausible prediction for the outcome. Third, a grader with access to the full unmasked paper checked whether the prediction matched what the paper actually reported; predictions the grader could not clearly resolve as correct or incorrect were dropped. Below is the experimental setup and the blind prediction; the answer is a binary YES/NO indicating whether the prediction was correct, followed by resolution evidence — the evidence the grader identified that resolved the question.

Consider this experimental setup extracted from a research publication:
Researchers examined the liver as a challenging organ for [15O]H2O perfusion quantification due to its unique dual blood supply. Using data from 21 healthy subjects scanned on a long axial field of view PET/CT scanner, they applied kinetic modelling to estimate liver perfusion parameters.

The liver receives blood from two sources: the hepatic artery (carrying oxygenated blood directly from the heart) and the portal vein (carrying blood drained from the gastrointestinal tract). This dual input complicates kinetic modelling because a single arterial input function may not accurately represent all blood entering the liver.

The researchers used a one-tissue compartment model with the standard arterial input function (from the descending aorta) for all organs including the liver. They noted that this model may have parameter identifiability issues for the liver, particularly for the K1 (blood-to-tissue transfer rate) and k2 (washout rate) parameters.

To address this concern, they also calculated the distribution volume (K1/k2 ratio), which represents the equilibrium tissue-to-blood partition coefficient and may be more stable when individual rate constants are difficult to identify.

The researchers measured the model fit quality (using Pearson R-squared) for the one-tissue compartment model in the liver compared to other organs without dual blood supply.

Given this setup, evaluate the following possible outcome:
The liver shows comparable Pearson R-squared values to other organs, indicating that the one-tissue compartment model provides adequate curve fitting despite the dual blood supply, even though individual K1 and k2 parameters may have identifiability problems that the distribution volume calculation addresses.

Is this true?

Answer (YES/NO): YES